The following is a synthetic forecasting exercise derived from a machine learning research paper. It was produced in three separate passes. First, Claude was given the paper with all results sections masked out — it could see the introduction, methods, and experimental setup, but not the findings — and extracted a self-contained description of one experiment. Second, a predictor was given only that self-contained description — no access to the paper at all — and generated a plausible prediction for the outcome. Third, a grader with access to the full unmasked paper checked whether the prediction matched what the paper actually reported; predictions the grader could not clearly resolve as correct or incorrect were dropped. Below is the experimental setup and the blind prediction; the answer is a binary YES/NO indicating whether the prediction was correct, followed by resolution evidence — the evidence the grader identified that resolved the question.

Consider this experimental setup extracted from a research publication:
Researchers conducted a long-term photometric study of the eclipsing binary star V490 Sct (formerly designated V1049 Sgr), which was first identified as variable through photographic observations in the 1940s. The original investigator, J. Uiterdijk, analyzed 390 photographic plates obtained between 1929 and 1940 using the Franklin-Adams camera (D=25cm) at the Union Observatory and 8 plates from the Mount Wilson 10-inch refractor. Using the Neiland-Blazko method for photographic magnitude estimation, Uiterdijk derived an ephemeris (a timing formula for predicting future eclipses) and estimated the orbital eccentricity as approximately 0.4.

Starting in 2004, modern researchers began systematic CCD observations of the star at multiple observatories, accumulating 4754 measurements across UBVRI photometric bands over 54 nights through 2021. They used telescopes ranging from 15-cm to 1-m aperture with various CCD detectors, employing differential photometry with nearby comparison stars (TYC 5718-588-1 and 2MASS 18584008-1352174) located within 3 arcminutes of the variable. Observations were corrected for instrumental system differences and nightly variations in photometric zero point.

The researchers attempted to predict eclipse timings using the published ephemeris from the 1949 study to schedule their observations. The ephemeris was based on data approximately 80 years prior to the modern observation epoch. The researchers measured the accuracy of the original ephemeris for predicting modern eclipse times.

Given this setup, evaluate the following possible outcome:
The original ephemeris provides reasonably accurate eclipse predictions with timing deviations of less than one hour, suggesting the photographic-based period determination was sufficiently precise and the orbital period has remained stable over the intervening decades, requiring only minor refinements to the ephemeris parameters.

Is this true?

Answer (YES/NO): NO